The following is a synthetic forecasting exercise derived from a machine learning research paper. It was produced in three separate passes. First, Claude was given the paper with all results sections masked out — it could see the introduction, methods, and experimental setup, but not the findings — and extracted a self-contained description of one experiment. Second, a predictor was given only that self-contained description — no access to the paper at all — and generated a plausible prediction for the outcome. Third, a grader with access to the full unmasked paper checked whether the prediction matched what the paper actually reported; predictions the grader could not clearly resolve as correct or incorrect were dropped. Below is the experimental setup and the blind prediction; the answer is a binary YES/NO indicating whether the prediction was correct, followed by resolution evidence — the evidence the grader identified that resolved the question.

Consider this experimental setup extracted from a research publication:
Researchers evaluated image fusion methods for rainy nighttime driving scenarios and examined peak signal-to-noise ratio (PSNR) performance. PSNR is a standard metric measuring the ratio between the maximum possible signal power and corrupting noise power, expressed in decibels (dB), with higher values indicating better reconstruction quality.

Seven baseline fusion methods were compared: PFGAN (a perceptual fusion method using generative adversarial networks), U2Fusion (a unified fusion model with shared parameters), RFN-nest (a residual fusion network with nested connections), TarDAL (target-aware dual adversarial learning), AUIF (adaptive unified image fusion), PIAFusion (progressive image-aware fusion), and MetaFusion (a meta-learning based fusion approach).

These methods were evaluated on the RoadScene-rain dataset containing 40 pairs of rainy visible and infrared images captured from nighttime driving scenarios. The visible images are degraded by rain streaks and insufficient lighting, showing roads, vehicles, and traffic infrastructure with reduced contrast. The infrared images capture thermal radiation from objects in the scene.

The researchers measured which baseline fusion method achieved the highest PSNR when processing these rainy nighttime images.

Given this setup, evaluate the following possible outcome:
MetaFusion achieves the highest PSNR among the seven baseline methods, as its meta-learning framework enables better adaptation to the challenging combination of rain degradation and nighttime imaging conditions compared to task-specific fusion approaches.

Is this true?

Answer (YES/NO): NO